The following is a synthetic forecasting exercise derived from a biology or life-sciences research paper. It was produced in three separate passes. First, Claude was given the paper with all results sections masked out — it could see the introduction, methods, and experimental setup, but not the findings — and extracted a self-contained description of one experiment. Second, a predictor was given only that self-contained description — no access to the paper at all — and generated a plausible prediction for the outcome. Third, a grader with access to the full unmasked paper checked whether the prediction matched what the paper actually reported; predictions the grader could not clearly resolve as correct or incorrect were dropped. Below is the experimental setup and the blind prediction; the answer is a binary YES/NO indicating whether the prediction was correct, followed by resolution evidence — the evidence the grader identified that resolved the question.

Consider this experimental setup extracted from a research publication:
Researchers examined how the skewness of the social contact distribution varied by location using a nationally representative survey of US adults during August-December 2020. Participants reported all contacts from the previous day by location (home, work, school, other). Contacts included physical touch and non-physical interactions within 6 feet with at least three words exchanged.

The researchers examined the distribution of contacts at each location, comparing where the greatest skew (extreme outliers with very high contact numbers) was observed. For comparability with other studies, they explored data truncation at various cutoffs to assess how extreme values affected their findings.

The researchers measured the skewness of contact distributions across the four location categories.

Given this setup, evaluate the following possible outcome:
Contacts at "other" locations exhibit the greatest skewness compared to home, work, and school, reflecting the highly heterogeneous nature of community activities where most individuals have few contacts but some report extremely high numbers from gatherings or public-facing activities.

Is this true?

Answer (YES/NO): NO